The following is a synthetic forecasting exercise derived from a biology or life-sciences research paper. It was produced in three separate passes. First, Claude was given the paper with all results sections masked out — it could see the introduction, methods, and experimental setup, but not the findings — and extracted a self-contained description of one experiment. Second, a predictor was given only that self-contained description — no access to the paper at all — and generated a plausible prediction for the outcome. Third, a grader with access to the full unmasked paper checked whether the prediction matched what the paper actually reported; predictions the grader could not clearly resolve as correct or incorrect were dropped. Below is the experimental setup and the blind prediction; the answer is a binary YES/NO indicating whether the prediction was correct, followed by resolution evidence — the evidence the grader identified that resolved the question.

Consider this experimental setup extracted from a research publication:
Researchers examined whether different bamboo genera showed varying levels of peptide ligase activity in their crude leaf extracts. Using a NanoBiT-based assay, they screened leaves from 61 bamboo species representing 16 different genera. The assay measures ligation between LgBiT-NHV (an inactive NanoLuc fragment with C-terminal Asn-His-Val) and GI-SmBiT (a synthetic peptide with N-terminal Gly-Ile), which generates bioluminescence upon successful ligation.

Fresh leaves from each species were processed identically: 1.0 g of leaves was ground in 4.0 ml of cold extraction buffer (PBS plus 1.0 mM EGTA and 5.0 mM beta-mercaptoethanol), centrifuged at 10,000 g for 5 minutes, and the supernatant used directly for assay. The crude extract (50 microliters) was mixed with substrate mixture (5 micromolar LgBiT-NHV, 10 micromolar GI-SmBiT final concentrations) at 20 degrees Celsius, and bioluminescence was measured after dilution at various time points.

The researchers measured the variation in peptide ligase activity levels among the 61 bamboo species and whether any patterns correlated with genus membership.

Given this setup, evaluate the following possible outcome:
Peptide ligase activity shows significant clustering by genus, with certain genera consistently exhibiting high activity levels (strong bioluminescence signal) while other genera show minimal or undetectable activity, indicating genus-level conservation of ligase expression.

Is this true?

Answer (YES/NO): NO